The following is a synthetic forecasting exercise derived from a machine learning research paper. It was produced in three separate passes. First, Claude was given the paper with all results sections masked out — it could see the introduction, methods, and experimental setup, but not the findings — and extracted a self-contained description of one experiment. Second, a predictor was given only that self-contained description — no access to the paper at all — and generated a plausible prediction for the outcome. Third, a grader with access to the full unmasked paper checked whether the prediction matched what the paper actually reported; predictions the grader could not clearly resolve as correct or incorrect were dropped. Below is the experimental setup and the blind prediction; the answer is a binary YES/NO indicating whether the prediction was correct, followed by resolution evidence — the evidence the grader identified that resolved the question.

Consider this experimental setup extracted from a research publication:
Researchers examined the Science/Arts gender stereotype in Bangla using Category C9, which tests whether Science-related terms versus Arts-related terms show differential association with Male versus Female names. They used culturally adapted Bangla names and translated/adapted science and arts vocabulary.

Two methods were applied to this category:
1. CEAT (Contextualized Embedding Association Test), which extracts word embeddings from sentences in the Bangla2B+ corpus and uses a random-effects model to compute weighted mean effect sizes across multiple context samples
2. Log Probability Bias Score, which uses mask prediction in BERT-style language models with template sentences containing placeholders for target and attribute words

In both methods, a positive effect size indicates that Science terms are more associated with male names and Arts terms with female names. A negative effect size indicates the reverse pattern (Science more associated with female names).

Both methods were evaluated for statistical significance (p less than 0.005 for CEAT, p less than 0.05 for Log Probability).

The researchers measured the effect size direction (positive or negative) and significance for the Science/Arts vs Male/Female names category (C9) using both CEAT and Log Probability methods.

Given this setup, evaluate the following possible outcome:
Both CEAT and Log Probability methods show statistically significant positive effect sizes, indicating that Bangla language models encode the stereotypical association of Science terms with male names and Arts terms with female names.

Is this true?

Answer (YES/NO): NO